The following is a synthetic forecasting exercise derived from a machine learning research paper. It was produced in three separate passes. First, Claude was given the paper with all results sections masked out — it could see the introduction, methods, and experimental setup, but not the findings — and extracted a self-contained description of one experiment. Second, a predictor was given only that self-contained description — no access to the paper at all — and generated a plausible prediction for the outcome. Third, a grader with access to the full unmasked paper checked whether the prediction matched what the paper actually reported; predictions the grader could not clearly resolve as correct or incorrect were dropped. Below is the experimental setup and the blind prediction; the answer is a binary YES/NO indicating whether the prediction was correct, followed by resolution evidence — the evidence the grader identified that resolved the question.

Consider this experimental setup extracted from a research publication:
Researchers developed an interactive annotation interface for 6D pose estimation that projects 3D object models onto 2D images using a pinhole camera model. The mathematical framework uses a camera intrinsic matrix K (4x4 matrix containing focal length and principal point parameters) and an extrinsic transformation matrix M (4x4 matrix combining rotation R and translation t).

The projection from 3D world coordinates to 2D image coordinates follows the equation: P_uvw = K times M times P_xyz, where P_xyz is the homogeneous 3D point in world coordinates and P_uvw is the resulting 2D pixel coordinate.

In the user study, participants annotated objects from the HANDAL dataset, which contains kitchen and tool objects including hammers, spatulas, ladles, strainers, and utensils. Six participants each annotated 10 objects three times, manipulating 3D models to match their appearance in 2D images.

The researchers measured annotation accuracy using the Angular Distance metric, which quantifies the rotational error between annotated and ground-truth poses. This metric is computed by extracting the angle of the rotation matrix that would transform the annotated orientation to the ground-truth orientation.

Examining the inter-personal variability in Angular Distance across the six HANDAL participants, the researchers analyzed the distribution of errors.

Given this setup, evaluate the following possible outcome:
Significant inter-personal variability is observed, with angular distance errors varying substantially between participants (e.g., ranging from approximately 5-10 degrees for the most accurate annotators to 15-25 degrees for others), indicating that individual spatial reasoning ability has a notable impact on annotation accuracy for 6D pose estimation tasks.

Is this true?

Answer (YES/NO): NO